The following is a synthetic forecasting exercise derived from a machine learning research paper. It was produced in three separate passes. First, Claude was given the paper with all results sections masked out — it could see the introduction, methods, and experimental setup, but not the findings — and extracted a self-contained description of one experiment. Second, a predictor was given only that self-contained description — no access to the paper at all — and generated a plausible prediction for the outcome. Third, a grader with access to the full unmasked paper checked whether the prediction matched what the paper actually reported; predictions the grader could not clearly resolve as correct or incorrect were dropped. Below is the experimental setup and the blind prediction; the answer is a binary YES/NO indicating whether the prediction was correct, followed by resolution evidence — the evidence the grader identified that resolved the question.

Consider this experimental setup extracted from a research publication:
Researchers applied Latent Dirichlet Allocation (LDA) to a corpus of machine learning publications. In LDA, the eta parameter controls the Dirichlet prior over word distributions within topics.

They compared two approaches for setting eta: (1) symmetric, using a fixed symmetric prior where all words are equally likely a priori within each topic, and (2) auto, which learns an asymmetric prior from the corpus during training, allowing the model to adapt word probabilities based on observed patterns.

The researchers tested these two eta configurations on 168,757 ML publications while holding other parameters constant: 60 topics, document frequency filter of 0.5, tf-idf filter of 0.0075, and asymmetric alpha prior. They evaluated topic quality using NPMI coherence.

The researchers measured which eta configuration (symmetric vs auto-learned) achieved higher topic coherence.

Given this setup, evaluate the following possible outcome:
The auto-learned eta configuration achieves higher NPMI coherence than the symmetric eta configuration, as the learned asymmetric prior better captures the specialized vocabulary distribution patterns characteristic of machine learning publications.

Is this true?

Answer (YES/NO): YES